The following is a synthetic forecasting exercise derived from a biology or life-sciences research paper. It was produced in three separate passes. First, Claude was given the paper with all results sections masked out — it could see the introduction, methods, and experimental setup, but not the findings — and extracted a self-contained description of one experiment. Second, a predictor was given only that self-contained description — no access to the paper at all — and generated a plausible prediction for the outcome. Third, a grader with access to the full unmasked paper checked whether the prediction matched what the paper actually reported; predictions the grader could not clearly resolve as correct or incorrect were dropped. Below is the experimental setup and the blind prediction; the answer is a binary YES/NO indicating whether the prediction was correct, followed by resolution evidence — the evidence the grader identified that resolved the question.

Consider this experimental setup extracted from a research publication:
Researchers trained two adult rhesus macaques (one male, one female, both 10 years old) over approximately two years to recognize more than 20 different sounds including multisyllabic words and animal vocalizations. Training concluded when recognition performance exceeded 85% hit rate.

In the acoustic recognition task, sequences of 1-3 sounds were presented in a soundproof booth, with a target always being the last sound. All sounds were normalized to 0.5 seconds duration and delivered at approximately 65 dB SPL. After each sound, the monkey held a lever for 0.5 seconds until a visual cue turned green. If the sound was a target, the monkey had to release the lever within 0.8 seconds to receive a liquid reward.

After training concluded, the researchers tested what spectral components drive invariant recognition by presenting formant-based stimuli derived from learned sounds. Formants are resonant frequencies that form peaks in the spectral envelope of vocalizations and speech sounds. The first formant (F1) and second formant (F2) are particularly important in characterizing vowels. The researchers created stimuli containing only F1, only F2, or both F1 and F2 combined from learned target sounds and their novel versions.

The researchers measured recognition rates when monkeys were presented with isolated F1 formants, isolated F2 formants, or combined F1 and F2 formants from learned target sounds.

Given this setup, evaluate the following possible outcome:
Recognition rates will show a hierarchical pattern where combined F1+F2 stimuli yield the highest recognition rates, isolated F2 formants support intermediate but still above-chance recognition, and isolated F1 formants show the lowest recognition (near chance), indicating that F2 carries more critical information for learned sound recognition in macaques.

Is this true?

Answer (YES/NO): NO